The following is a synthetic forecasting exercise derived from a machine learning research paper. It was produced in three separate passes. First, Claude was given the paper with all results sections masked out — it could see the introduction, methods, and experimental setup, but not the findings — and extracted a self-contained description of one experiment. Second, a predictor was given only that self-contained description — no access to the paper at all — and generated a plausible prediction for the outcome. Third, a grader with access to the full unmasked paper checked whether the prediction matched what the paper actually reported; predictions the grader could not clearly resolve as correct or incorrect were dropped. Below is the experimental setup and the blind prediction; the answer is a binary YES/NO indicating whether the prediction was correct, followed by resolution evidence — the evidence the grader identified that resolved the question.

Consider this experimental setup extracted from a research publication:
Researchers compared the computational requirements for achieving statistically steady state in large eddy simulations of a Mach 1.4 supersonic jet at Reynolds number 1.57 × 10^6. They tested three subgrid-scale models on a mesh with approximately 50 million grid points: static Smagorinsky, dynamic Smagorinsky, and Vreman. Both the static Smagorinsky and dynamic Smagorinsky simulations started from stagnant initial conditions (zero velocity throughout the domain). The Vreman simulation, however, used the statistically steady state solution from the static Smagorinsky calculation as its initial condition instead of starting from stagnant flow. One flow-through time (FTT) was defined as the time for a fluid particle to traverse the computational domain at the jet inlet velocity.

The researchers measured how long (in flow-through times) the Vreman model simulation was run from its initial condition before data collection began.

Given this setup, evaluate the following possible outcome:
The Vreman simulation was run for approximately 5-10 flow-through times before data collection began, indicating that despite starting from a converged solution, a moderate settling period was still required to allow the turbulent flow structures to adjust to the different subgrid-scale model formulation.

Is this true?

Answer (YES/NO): NO